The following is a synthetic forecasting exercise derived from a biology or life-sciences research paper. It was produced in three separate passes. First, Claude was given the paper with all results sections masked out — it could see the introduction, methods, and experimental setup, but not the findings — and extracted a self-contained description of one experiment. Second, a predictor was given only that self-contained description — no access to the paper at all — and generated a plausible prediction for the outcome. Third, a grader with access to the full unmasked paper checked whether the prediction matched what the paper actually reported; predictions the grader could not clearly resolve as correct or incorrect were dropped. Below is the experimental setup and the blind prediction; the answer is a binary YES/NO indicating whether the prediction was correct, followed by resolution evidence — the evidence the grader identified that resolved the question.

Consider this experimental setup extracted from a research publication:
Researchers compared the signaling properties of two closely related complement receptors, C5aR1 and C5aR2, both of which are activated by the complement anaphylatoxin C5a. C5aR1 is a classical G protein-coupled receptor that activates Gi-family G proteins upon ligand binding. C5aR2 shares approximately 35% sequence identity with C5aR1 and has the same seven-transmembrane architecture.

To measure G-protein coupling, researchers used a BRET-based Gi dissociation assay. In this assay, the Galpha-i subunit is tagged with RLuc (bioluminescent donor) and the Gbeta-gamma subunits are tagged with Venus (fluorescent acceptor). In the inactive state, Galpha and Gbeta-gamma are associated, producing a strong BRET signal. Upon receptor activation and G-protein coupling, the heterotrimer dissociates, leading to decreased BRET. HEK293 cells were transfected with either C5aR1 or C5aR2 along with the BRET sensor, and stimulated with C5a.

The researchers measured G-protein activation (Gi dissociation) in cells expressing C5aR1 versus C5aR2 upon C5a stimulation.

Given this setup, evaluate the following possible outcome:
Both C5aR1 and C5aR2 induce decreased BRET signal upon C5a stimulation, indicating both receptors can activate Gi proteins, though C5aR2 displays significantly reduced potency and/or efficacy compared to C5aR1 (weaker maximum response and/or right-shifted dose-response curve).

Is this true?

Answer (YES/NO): NO